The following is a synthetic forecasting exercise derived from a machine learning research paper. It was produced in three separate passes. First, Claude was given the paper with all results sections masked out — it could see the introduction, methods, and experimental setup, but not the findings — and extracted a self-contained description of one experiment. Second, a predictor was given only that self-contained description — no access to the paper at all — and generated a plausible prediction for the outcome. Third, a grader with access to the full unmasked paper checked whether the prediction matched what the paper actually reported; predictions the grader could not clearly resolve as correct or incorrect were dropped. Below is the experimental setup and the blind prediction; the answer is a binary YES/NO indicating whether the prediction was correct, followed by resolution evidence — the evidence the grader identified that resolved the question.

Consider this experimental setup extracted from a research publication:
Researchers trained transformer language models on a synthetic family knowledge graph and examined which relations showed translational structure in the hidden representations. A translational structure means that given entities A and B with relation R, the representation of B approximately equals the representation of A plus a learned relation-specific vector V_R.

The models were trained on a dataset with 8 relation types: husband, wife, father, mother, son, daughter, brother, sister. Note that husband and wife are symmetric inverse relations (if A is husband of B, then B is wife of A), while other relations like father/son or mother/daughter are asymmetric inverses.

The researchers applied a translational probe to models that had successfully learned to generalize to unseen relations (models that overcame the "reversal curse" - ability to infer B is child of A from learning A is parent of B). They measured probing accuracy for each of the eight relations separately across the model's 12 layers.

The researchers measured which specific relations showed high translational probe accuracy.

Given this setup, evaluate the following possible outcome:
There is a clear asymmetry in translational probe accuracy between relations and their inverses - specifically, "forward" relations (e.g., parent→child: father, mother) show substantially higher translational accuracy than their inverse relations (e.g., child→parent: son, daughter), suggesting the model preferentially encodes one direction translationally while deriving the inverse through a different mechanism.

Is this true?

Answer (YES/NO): NO